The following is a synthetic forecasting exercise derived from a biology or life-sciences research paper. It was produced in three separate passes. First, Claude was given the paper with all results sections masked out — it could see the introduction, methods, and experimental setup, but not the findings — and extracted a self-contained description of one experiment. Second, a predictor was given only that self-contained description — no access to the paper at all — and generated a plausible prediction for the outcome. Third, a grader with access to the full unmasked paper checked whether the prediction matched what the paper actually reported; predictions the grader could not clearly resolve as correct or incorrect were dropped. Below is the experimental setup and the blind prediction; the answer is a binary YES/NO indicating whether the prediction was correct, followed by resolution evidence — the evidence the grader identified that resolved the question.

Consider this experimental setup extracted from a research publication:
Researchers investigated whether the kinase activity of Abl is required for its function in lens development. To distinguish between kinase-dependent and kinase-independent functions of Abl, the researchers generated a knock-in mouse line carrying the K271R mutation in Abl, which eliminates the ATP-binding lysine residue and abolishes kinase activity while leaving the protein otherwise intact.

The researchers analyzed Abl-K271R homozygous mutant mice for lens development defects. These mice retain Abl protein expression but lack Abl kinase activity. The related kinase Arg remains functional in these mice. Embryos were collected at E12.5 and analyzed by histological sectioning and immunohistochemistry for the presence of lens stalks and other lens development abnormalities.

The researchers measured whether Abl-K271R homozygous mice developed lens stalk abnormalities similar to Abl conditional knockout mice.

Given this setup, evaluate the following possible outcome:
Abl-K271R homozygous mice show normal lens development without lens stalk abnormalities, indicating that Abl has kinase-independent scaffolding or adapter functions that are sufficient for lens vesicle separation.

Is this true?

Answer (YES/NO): NO